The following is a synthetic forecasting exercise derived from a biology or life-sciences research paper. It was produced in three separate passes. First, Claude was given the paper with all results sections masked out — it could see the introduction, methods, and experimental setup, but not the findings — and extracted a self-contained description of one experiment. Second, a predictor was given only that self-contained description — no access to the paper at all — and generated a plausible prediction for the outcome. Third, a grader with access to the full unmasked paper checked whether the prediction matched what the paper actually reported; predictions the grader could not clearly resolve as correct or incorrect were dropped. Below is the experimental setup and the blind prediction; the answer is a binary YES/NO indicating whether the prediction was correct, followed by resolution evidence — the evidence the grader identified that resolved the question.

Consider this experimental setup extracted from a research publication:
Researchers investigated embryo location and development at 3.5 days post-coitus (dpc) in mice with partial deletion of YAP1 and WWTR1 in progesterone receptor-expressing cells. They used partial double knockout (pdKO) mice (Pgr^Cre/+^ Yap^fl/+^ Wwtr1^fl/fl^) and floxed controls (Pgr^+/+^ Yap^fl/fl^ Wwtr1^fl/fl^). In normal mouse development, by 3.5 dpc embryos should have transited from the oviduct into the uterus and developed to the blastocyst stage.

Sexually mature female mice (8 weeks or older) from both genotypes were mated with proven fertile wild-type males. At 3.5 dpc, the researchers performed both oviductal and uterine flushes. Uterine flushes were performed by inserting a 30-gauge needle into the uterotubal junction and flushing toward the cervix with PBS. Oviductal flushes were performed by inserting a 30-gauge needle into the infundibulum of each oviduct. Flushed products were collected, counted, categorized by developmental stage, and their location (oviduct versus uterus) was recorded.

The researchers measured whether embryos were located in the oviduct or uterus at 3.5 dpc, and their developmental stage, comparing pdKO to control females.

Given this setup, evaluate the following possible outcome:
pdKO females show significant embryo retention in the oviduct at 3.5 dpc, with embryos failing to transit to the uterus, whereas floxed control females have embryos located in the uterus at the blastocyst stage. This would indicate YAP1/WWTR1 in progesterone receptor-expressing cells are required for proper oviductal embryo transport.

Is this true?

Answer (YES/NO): NO